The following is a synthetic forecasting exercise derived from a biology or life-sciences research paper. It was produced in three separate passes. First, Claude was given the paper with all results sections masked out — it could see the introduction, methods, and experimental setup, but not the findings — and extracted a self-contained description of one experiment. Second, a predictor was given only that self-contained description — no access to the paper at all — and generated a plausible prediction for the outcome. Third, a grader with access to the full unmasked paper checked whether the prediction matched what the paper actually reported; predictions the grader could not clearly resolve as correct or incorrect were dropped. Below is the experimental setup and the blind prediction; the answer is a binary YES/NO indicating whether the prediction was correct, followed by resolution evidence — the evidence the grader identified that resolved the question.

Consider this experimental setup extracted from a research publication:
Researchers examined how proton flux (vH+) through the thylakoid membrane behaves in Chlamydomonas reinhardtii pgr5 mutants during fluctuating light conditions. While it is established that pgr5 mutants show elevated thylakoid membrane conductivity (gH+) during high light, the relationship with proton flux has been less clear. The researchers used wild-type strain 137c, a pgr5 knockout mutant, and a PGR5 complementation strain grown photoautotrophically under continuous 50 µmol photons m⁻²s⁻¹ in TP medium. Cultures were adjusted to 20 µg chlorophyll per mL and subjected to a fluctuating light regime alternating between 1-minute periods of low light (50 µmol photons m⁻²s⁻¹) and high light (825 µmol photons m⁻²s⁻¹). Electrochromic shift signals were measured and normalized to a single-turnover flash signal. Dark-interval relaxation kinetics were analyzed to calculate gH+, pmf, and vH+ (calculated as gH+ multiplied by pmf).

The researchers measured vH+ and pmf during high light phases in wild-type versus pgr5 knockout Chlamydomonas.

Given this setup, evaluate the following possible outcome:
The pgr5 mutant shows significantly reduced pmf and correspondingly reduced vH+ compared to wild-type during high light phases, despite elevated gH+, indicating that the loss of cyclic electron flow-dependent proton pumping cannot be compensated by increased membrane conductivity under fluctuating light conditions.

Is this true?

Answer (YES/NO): NO